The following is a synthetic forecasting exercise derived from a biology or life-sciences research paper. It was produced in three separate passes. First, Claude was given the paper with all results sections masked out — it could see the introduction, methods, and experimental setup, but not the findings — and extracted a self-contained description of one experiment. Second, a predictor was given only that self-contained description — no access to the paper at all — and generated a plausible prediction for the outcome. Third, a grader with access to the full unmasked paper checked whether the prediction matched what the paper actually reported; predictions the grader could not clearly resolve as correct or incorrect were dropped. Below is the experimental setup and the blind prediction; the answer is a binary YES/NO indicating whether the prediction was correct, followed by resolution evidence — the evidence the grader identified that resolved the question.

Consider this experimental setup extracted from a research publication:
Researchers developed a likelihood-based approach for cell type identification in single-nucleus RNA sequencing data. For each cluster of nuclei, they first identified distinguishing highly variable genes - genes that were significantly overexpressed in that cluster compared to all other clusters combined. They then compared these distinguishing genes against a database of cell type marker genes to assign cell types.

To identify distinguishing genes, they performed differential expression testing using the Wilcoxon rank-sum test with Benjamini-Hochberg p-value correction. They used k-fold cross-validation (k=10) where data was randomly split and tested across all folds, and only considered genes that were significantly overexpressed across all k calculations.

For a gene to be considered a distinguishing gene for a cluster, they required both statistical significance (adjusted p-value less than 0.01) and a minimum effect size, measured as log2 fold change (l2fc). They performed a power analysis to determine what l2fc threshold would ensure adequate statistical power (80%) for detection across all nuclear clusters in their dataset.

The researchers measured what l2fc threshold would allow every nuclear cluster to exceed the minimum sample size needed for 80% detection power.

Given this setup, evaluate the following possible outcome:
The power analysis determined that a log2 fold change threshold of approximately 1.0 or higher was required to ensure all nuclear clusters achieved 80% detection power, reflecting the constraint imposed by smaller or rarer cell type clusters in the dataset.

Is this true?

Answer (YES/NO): YES